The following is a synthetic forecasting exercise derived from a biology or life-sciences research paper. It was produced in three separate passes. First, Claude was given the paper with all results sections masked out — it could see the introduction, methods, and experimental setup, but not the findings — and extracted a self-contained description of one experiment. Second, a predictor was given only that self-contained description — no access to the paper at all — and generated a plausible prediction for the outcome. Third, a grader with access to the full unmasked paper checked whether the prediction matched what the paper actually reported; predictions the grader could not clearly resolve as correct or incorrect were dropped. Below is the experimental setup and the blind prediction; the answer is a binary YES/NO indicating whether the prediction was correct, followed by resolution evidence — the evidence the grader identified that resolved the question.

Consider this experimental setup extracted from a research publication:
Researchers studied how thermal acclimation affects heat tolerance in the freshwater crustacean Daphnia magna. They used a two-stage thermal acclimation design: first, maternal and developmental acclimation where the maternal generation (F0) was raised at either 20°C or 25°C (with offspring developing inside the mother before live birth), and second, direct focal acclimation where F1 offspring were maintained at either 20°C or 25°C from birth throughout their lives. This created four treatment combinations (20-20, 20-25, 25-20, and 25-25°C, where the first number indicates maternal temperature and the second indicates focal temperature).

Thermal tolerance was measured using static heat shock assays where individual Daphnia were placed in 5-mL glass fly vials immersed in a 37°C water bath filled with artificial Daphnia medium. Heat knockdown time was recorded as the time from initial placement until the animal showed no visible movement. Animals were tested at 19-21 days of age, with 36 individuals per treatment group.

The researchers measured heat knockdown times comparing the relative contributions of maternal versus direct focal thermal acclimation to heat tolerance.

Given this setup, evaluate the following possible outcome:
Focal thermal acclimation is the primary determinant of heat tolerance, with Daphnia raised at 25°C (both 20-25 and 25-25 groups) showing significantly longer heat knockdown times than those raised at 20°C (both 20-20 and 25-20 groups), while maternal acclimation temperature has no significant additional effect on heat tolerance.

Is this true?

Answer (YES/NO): NO